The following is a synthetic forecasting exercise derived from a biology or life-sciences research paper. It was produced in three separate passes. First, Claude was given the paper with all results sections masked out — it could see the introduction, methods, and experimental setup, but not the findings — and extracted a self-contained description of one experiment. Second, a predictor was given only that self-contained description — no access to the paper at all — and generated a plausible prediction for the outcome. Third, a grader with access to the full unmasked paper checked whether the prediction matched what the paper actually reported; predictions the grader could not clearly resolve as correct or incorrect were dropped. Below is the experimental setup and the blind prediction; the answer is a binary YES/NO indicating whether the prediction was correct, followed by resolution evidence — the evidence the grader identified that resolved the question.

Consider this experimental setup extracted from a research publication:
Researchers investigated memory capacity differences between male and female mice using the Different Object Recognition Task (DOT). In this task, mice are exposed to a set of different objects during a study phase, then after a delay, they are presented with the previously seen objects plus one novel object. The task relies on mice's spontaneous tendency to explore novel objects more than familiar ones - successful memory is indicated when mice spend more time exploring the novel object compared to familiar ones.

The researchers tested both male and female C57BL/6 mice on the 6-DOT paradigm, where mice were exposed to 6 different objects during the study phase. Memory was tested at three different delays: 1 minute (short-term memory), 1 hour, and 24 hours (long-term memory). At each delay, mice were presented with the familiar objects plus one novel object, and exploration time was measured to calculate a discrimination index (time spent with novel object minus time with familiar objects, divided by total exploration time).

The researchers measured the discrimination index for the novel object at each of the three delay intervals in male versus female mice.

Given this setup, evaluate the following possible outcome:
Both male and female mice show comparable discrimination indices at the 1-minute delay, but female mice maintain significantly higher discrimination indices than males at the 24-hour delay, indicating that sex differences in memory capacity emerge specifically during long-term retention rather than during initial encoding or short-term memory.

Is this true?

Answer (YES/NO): NO